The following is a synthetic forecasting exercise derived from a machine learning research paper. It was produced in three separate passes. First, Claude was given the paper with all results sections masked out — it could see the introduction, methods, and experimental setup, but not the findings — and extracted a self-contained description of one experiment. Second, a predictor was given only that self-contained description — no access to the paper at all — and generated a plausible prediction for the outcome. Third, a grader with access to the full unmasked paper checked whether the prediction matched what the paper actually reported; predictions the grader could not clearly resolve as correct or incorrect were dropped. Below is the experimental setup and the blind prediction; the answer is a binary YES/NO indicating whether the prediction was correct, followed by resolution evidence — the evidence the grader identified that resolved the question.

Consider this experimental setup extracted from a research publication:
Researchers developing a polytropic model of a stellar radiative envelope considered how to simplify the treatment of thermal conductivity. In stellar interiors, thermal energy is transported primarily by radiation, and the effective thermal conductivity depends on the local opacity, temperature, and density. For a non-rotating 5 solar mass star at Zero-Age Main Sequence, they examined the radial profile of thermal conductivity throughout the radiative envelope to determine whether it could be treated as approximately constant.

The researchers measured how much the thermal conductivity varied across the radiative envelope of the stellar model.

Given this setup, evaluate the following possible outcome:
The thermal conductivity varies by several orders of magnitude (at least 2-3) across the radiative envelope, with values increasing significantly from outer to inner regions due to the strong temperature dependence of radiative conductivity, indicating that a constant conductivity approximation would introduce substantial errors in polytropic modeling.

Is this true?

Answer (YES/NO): NO